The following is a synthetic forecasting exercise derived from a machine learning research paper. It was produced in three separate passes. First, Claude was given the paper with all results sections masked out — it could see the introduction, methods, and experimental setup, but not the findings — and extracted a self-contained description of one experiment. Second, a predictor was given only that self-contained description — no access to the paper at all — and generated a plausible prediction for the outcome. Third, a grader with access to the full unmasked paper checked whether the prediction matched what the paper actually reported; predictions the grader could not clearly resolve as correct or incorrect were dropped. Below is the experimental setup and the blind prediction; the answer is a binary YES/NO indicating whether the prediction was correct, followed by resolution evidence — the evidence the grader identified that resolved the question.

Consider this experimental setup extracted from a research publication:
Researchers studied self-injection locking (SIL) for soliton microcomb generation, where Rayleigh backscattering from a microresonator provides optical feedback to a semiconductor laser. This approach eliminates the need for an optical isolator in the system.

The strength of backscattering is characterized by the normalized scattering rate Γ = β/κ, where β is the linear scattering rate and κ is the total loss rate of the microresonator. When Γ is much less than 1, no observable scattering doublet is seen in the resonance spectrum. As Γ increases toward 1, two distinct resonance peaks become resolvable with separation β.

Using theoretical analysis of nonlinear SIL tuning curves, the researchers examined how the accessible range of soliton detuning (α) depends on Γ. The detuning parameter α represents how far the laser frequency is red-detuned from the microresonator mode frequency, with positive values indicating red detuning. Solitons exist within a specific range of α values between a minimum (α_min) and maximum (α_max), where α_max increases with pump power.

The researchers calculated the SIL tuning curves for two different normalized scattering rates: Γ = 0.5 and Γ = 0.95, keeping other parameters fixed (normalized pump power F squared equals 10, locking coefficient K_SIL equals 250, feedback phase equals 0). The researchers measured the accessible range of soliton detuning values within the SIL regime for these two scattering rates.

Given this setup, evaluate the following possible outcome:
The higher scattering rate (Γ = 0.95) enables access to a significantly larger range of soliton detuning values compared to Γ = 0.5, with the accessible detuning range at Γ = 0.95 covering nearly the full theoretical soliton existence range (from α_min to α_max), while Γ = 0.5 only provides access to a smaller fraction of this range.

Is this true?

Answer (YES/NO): NO